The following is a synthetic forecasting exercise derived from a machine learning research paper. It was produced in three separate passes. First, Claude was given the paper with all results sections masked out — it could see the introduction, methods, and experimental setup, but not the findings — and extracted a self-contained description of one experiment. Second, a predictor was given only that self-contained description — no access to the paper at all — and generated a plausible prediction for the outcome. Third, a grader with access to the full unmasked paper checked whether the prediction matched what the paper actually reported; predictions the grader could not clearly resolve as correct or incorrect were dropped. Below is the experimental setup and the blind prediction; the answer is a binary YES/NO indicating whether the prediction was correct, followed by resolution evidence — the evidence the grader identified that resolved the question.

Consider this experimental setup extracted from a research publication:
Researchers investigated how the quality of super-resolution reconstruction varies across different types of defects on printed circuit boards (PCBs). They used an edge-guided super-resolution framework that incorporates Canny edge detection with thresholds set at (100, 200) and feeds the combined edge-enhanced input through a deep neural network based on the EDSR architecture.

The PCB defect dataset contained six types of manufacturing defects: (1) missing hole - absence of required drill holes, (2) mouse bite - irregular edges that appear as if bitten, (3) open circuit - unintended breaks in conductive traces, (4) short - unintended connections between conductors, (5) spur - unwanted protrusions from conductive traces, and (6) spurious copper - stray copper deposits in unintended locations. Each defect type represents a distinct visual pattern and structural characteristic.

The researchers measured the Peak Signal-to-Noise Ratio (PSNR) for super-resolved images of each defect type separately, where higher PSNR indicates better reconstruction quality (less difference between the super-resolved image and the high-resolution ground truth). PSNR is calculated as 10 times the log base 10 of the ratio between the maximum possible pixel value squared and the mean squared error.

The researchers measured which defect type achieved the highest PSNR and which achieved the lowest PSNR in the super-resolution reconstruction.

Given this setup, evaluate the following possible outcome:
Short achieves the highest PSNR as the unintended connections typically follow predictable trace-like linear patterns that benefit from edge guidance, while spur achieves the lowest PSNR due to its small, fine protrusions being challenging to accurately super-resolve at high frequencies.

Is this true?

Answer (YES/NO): NO